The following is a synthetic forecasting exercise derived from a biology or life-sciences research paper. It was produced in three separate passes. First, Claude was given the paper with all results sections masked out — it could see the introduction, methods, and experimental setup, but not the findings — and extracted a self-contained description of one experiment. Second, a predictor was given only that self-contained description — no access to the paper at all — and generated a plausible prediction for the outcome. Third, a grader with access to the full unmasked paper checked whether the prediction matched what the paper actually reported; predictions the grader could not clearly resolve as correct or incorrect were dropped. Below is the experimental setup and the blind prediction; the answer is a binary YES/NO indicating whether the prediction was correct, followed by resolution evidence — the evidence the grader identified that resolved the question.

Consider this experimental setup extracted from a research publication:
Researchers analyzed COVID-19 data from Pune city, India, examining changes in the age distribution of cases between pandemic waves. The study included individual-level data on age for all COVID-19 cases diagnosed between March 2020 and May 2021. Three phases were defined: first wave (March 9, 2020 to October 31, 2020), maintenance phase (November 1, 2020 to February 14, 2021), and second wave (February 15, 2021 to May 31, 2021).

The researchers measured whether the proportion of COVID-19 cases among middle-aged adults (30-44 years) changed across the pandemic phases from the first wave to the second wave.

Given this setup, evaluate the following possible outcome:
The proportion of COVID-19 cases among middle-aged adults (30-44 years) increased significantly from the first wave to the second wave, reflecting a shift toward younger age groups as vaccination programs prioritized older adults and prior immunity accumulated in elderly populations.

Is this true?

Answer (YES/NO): NO